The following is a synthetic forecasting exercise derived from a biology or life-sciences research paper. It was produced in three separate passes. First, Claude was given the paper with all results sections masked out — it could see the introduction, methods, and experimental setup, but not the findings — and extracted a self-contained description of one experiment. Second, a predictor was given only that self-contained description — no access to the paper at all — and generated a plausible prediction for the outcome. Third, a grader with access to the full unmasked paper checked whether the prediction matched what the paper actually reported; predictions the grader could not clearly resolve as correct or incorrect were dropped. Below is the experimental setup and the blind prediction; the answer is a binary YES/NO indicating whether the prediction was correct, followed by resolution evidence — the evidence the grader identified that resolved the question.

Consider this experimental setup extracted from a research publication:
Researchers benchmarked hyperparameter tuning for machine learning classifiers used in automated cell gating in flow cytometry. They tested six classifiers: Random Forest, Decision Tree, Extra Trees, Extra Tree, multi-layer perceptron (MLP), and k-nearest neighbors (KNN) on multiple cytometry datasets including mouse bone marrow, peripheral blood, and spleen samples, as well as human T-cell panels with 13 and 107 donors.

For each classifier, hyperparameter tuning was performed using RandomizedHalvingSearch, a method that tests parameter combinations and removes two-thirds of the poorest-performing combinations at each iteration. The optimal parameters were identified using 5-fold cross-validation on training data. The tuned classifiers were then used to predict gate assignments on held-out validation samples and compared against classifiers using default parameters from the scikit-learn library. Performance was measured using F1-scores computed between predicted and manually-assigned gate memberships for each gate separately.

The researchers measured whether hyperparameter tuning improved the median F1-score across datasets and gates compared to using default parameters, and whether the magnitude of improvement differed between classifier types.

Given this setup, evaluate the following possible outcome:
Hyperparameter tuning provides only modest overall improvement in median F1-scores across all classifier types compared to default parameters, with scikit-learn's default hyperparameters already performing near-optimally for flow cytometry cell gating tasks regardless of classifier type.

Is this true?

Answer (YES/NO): NO